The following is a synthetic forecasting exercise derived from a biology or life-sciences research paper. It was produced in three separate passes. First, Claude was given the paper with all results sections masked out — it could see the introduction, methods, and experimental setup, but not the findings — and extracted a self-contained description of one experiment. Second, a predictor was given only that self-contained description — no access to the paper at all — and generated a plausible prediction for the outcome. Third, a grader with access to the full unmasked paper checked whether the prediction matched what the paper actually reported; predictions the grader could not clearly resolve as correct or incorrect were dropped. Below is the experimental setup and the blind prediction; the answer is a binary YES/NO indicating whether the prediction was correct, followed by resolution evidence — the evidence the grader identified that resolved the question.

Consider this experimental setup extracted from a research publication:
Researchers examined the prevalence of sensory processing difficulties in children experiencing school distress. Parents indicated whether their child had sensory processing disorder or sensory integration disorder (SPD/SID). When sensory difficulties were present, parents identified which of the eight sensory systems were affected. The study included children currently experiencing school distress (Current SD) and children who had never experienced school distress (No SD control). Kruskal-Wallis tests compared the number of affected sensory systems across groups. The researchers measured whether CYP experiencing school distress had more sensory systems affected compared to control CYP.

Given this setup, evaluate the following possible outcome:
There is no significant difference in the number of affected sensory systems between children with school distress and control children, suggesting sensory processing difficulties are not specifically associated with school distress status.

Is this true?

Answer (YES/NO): NO